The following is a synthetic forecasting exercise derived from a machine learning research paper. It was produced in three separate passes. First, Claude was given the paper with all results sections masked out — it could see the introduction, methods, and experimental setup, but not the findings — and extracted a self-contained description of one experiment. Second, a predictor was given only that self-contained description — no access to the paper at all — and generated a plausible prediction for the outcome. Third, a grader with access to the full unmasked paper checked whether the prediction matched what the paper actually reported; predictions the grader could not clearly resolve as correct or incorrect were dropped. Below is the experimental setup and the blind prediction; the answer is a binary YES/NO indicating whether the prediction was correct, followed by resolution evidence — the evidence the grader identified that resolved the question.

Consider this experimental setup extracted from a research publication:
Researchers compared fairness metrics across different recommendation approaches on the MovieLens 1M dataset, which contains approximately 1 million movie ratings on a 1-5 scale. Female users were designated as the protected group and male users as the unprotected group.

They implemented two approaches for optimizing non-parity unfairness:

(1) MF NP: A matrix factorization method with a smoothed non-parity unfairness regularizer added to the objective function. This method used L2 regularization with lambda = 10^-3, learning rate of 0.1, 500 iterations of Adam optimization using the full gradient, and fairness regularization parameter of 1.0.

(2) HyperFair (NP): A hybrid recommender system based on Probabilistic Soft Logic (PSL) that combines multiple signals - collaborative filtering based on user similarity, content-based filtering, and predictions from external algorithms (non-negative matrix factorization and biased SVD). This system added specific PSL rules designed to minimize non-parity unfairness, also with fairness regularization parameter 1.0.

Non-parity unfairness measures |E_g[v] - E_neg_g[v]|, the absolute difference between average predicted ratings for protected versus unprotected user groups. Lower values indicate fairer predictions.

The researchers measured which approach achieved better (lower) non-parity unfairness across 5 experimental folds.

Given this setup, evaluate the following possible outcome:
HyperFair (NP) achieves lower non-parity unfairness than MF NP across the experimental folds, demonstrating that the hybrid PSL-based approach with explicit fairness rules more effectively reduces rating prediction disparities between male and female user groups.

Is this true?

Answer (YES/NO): NO